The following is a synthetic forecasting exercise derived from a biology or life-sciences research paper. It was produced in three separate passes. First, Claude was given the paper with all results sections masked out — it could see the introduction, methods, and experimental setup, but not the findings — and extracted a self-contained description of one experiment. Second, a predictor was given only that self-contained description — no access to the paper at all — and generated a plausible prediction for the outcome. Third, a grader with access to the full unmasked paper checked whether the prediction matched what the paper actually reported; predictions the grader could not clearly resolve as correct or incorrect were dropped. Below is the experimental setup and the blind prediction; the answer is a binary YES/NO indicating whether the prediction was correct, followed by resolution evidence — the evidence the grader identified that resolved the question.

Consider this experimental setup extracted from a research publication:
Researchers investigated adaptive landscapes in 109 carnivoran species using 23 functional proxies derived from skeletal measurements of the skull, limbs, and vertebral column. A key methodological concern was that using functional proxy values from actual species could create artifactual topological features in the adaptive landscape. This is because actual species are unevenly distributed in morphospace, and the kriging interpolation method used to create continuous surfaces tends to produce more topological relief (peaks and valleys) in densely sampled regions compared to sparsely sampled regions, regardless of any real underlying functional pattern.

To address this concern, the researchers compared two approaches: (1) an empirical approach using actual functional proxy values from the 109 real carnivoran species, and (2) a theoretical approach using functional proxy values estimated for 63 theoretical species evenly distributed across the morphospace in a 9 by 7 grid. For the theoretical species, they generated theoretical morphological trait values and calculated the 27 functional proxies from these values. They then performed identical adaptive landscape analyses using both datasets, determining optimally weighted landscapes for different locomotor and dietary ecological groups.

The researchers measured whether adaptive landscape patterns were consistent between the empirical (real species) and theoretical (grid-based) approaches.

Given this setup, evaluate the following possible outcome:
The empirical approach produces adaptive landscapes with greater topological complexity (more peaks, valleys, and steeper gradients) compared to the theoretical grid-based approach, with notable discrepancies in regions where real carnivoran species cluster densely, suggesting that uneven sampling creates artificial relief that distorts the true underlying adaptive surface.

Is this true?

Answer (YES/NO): NO